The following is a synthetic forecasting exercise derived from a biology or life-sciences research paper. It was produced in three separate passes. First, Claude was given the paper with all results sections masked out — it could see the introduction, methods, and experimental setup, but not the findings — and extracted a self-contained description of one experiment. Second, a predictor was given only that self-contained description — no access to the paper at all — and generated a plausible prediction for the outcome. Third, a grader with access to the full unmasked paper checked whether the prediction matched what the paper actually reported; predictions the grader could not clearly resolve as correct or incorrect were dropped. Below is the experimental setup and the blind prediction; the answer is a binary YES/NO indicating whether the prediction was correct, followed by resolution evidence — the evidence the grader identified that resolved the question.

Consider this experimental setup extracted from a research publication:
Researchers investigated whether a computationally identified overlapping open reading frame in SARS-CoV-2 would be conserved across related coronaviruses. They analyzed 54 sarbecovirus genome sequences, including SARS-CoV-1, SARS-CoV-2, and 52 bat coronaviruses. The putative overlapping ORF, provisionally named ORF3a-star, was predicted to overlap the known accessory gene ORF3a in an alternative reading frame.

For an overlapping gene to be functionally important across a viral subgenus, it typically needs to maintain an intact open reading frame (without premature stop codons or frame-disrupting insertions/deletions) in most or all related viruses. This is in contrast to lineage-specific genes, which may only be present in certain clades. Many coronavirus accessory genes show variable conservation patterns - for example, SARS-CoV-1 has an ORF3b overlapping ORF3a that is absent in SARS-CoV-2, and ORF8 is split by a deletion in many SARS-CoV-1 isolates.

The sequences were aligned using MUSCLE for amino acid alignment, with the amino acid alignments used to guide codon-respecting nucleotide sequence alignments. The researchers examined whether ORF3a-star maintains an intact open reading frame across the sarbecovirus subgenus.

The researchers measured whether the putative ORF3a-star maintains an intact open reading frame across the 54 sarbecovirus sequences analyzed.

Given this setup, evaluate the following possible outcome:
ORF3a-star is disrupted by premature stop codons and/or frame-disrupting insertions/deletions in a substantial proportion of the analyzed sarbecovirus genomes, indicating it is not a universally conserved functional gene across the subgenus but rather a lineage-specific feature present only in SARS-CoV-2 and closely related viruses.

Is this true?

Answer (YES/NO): NO